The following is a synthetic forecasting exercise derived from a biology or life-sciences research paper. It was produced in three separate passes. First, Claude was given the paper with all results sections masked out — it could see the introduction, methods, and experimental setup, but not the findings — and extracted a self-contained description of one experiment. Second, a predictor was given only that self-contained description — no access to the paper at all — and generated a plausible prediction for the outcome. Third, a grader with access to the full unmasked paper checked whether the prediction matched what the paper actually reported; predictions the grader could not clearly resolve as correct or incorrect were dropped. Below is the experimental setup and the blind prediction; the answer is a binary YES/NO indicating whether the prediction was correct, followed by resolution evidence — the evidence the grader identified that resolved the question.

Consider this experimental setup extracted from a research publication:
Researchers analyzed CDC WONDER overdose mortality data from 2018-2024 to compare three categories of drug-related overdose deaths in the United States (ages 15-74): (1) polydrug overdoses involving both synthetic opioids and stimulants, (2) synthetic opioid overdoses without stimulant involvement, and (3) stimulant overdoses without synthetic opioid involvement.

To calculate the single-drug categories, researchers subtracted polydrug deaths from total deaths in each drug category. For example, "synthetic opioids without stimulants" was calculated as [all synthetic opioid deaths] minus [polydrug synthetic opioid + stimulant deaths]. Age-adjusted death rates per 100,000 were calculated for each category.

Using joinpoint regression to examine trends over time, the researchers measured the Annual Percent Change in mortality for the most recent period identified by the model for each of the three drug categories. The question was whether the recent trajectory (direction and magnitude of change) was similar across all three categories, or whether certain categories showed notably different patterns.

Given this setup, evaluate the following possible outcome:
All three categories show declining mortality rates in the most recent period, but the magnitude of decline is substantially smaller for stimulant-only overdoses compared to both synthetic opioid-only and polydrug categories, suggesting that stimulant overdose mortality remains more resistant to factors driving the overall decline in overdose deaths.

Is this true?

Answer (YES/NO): YES